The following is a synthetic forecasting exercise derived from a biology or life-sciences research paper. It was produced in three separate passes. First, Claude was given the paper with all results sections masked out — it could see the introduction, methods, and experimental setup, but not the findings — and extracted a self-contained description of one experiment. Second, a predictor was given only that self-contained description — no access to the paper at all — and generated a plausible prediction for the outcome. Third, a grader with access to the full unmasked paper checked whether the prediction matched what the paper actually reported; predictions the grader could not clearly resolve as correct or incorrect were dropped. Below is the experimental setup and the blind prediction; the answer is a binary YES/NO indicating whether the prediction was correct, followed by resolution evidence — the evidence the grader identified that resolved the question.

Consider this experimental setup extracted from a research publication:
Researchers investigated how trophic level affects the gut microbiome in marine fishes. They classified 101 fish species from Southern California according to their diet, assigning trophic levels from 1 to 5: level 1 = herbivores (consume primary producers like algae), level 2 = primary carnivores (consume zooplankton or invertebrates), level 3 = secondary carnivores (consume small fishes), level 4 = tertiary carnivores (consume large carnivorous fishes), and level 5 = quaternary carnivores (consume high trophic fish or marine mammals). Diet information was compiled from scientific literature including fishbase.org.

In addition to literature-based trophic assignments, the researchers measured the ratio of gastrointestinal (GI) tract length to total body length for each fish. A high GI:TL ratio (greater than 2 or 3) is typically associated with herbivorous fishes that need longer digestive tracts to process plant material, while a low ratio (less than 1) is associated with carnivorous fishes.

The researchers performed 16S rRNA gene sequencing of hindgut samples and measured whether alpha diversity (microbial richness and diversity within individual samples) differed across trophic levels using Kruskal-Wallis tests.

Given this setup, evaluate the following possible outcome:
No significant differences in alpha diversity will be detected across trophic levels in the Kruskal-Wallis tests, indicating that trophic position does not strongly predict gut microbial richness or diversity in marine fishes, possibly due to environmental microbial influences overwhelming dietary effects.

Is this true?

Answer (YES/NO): NO